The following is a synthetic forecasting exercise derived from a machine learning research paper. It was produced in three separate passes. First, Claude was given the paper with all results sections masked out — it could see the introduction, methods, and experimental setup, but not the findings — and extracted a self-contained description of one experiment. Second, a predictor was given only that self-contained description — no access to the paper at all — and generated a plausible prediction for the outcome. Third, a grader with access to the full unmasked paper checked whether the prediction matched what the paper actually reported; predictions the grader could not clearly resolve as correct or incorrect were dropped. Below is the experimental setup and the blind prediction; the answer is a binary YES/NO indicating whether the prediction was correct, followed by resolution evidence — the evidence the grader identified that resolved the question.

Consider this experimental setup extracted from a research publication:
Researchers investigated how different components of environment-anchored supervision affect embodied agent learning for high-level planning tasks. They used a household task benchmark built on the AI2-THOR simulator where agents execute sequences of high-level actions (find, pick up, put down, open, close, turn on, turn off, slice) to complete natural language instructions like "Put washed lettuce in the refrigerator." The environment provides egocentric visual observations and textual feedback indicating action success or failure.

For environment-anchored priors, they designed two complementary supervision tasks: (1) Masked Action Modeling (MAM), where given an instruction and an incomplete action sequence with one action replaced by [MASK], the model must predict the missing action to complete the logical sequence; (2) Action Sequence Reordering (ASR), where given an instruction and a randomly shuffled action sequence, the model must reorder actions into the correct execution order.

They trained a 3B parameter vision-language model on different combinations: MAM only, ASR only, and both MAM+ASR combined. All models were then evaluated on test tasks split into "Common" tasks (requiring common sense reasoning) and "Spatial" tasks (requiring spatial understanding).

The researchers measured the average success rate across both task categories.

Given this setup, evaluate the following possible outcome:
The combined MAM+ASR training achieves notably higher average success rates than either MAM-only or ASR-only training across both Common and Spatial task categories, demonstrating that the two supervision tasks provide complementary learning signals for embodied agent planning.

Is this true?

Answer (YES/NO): YES